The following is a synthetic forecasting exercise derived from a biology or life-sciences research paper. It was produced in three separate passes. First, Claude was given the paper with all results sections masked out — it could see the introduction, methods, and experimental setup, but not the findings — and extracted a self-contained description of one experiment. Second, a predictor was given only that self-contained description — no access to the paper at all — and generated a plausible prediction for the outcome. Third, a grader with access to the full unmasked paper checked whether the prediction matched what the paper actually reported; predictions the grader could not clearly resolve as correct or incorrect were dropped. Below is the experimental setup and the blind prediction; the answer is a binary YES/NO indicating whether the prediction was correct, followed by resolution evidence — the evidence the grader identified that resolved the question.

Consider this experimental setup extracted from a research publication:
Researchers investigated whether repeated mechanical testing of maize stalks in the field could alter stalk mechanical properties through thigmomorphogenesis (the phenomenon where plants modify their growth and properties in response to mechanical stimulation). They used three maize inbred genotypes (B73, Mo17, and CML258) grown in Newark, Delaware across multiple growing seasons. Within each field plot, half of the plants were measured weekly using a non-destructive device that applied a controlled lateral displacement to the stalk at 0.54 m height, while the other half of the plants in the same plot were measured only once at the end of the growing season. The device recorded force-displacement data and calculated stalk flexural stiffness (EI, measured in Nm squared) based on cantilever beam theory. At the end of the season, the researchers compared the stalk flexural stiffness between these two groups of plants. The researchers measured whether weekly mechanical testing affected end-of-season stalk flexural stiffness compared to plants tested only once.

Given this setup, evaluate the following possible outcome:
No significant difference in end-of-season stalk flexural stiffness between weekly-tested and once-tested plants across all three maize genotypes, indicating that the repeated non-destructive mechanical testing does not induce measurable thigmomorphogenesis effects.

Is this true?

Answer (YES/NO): YES